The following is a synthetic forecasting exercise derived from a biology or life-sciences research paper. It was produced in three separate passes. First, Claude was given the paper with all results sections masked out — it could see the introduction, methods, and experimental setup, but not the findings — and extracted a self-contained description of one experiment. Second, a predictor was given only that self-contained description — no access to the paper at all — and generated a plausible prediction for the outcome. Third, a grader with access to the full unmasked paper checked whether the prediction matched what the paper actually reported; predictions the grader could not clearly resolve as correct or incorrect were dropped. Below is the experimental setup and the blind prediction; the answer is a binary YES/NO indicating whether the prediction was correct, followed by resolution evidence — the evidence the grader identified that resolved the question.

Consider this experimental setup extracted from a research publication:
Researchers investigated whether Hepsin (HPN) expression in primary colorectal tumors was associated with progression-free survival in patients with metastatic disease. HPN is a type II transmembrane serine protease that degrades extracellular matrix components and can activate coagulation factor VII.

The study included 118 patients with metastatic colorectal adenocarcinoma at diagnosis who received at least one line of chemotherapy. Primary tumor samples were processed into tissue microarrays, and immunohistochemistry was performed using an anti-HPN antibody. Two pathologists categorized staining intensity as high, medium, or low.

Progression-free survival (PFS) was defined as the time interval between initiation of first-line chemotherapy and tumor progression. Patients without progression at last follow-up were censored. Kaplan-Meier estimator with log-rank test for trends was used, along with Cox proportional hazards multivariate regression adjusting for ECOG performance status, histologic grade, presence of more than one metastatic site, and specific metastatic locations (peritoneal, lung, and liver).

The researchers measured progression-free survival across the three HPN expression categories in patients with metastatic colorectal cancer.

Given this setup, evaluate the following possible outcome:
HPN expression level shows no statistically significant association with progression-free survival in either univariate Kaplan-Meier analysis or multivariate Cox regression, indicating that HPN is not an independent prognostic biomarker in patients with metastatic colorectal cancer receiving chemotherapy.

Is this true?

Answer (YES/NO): YES